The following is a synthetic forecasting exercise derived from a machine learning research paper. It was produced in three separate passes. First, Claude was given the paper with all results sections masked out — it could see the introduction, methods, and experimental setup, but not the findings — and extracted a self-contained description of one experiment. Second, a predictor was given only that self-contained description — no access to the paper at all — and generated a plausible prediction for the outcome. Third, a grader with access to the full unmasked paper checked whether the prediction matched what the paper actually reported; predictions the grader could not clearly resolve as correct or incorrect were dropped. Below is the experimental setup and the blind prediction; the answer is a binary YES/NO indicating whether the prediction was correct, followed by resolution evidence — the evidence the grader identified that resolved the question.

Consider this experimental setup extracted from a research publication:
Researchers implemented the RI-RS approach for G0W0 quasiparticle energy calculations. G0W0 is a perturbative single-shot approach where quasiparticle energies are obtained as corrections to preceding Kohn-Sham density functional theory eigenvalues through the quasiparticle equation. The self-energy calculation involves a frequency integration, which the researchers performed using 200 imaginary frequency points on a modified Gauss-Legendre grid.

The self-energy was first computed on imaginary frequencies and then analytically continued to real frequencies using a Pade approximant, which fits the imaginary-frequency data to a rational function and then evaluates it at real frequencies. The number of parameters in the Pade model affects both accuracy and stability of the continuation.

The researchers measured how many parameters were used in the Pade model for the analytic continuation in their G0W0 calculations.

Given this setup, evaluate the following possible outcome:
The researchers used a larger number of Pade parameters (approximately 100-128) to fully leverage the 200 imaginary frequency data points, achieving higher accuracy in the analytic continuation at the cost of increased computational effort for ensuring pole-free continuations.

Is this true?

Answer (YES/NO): NO